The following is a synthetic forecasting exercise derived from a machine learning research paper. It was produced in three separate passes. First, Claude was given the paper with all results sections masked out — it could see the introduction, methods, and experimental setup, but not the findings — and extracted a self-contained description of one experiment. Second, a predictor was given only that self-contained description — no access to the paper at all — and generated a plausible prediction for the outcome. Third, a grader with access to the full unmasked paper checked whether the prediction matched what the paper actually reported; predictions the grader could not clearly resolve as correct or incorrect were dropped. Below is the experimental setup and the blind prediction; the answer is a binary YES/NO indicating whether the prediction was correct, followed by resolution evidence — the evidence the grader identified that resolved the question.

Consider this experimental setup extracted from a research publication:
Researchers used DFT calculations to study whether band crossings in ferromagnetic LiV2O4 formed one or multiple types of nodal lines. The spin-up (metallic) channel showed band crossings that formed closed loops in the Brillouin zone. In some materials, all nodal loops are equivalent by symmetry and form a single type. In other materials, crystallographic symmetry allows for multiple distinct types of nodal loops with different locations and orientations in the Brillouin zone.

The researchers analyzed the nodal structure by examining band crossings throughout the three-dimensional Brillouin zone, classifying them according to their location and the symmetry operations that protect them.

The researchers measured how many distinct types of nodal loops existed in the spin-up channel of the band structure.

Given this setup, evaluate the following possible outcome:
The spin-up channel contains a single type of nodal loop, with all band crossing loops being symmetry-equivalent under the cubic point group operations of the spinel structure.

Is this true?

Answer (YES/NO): NO